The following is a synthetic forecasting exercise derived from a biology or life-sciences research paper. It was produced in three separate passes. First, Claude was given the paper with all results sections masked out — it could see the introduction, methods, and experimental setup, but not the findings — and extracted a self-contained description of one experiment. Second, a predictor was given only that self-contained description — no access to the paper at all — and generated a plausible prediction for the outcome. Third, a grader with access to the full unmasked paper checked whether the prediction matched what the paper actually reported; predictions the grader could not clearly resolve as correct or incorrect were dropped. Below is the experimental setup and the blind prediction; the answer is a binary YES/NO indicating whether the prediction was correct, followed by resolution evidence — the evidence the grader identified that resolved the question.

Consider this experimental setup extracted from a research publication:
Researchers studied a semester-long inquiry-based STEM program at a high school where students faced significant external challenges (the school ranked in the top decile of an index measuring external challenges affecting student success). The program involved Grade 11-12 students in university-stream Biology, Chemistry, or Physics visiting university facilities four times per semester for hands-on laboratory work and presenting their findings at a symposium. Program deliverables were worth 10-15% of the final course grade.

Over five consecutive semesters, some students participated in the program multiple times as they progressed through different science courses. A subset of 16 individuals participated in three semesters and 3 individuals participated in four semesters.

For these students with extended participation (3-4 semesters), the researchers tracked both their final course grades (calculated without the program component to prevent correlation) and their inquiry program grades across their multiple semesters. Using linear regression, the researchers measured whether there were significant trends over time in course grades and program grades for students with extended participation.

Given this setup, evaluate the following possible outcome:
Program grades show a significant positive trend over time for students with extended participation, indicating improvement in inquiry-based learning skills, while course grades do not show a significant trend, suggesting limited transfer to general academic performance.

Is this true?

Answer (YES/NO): YES